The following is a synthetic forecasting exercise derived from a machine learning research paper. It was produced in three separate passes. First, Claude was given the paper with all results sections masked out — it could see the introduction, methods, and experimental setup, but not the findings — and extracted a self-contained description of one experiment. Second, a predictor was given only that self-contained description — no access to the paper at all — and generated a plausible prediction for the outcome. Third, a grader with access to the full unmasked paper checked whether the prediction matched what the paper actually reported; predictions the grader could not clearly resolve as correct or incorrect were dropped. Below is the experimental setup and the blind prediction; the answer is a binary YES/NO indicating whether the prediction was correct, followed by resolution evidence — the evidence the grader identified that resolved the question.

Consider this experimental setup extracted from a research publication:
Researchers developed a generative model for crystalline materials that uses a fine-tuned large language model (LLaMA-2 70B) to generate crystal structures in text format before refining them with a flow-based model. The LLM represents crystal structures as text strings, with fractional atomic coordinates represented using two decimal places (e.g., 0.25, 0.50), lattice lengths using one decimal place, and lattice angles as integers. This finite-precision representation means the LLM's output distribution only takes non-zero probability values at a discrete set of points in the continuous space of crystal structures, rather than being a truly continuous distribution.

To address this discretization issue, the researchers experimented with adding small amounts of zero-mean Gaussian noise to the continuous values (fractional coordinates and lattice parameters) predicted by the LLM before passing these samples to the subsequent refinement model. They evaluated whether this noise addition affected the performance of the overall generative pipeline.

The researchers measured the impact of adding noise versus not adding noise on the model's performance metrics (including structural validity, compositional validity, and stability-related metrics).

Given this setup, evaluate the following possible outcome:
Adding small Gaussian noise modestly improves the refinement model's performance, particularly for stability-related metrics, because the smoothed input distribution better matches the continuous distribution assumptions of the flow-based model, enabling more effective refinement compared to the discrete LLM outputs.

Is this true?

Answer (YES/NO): NO